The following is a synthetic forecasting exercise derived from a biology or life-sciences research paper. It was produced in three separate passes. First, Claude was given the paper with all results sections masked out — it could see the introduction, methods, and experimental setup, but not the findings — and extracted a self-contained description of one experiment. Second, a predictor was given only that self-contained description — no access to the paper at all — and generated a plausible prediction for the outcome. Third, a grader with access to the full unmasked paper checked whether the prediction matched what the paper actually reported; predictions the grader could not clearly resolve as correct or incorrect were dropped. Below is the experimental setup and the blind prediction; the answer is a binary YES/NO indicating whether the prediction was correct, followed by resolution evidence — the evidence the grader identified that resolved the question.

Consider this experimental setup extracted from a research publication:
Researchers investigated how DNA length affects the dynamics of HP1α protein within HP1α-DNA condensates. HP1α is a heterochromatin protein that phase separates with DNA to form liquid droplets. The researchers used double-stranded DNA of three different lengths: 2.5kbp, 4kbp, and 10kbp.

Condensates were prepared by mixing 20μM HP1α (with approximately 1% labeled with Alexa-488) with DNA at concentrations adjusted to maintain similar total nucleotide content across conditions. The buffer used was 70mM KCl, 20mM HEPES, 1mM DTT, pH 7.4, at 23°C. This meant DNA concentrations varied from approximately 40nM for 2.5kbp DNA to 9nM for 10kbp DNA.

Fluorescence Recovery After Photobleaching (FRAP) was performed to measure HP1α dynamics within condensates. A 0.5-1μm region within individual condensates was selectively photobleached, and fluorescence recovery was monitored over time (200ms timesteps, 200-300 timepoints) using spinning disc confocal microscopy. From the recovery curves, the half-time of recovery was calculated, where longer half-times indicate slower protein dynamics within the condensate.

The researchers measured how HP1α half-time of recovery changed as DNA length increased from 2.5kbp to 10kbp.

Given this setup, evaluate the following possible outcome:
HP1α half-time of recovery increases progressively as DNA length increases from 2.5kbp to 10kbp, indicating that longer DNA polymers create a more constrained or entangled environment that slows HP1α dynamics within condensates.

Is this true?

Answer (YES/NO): NO